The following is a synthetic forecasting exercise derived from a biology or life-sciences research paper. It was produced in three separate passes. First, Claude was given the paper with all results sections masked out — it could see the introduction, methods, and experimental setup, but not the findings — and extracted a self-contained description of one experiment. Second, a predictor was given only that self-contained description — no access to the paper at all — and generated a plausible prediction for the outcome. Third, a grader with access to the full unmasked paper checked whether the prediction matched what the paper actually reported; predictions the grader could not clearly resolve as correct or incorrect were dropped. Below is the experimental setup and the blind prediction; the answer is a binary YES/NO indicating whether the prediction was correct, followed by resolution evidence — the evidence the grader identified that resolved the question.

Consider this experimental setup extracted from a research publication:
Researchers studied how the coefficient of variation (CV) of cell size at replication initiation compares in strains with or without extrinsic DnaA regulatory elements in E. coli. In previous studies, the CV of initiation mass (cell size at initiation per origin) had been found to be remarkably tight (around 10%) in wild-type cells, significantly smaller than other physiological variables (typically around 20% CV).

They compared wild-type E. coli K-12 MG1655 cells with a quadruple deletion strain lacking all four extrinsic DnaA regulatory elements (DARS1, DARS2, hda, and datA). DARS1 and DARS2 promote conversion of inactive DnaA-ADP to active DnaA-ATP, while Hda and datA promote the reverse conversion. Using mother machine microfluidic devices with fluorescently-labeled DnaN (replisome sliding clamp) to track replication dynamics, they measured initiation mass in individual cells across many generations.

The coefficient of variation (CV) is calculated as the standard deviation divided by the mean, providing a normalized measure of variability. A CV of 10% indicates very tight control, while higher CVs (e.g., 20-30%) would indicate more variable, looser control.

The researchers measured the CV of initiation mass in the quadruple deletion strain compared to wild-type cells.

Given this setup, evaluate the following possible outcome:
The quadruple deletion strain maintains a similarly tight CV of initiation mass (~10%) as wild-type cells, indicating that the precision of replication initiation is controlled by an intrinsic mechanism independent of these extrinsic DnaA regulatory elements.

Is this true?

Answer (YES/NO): NO